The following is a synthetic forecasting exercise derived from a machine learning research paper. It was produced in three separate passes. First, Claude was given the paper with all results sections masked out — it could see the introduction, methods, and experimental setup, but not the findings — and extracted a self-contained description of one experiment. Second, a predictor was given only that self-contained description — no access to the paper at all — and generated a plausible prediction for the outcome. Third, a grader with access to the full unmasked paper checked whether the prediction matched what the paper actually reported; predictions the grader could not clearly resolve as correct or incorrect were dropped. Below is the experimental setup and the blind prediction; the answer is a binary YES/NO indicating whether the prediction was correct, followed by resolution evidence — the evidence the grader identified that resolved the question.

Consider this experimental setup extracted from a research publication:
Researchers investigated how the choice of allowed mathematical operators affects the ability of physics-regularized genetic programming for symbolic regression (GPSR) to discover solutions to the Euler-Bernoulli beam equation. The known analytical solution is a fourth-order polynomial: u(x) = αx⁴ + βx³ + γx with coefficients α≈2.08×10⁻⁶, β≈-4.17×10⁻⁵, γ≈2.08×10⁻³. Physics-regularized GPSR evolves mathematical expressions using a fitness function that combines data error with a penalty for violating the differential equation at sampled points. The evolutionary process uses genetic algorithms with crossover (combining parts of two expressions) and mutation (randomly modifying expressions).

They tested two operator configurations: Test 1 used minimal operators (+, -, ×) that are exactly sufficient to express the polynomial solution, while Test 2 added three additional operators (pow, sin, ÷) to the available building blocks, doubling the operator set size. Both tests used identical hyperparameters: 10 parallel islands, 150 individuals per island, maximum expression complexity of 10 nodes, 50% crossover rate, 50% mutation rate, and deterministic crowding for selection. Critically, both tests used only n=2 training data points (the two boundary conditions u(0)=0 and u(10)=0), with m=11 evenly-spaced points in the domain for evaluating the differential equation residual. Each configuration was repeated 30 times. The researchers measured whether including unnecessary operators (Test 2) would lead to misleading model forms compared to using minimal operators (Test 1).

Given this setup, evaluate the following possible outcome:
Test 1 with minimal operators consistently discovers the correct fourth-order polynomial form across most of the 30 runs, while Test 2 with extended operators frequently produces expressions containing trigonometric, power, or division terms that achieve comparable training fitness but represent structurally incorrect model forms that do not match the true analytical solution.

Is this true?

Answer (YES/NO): YES